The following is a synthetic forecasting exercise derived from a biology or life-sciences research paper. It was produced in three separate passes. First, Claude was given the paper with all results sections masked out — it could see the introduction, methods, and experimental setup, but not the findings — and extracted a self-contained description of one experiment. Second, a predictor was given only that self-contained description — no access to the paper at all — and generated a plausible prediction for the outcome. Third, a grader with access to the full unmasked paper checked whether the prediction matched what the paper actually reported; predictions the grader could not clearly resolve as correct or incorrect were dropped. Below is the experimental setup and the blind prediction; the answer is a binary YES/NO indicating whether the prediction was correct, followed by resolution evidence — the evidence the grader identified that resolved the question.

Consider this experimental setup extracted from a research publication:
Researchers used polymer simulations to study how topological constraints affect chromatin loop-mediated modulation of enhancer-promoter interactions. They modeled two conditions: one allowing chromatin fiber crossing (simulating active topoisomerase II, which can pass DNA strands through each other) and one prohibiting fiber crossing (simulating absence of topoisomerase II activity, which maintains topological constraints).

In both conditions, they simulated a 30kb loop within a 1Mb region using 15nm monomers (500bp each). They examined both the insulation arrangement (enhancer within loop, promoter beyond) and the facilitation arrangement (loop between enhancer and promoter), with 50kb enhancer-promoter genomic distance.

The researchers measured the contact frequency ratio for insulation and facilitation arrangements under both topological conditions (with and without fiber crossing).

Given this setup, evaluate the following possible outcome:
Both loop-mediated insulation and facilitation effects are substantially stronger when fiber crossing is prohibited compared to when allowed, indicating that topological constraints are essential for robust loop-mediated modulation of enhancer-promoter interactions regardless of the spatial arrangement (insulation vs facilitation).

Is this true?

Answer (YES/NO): NO